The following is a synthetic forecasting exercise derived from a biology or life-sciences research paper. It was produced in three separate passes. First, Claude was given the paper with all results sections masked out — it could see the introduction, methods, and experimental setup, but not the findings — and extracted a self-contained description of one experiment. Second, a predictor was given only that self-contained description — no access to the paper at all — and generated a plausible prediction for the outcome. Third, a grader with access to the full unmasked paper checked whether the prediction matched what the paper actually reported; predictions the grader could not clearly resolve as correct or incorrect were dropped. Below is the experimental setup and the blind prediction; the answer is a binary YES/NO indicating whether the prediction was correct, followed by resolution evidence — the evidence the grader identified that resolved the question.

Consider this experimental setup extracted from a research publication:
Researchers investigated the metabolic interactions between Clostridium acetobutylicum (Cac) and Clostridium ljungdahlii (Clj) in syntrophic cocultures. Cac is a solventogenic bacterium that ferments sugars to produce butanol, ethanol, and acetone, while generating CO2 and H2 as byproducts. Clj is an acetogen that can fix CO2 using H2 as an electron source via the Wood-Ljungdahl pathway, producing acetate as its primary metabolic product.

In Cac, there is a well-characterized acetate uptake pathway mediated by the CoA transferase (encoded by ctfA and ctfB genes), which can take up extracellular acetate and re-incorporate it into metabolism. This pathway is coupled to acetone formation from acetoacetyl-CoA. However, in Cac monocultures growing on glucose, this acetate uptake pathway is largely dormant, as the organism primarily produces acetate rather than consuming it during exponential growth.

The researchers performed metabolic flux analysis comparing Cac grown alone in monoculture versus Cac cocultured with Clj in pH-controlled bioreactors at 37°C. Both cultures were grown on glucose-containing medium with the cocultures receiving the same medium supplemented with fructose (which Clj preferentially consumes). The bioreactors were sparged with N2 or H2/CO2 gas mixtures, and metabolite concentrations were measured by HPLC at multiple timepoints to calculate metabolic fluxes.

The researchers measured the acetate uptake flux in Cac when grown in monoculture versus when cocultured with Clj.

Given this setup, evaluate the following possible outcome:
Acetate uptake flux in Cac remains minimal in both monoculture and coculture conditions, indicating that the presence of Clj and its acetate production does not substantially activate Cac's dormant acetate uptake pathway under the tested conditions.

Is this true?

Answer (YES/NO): NO